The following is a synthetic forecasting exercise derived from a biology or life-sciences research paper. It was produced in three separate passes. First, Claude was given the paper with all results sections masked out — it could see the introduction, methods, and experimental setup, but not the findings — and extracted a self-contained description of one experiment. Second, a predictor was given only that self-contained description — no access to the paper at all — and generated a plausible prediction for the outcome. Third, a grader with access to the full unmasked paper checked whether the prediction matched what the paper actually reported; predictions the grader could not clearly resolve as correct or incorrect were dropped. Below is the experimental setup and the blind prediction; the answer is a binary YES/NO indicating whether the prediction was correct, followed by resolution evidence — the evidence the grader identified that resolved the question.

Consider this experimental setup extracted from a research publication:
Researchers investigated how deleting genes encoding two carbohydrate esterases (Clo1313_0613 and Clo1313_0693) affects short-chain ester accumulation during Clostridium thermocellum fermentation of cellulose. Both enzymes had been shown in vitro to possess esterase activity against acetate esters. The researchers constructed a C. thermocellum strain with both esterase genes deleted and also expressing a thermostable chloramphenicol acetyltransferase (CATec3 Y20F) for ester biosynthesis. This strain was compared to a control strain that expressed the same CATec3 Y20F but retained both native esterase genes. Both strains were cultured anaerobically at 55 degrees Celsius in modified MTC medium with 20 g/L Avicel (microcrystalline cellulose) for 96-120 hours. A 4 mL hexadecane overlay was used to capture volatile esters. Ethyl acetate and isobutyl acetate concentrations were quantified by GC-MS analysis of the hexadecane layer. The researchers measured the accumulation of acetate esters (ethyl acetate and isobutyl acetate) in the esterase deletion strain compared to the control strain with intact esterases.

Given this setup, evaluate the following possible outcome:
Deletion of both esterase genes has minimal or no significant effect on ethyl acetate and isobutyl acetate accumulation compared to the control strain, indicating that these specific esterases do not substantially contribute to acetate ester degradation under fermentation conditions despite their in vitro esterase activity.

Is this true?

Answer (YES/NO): NO